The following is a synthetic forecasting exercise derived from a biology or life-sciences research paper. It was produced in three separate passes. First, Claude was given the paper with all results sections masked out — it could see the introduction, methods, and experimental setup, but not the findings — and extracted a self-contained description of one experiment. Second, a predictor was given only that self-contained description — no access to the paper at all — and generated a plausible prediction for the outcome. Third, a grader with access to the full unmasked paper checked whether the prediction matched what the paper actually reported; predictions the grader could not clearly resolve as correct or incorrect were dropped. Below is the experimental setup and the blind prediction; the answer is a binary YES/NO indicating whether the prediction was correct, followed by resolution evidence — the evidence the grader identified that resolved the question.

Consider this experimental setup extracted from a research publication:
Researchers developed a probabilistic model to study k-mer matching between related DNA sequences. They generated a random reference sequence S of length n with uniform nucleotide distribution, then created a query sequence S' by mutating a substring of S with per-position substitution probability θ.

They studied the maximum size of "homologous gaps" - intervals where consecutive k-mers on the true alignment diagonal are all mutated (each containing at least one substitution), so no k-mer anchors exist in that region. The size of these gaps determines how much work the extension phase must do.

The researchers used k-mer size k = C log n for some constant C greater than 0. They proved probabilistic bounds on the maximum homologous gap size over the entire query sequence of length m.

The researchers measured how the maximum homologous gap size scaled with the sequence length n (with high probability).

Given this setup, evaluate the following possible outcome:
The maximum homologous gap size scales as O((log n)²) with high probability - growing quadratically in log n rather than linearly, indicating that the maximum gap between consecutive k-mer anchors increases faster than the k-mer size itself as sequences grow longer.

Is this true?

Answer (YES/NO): NO